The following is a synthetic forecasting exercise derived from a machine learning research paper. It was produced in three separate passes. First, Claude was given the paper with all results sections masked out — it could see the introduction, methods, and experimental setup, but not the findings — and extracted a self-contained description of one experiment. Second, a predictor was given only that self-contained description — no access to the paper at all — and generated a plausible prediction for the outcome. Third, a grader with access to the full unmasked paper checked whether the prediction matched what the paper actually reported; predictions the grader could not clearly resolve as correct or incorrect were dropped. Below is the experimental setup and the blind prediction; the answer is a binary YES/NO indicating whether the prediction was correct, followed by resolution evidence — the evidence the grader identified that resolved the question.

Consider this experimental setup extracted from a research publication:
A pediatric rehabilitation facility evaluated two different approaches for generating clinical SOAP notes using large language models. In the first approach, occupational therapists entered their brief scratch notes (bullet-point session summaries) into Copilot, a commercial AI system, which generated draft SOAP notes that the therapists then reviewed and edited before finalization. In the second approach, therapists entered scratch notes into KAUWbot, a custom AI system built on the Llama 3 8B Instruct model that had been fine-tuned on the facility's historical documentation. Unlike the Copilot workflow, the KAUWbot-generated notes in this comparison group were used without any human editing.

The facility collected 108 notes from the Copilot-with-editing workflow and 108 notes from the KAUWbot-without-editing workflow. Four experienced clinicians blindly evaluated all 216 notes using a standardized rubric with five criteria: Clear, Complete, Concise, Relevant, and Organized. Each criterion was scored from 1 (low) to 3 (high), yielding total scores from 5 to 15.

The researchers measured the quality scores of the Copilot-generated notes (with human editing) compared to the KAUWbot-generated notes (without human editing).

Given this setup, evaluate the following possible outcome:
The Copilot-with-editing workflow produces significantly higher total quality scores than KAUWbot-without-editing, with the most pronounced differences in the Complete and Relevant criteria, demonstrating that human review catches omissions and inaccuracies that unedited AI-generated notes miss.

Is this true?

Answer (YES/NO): NO